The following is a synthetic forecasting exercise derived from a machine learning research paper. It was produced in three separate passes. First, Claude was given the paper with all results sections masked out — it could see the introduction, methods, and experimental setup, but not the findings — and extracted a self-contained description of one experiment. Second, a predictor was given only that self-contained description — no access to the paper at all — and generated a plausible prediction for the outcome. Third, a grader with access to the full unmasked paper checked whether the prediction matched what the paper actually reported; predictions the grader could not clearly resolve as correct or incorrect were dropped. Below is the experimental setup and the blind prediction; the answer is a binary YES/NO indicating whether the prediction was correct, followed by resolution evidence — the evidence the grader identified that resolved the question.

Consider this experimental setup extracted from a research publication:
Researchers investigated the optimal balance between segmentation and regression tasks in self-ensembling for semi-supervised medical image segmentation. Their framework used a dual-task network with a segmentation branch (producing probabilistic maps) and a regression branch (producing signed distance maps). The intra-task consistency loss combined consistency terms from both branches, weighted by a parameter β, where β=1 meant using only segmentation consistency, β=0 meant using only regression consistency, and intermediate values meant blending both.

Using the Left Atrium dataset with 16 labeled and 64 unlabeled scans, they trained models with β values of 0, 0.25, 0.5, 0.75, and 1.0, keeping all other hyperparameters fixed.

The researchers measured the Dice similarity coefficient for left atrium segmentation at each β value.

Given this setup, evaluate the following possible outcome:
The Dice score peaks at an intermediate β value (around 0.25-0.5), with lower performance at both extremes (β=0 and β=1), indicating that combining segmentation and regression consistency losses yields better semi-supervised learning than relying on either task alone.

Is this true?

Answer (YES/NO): NO